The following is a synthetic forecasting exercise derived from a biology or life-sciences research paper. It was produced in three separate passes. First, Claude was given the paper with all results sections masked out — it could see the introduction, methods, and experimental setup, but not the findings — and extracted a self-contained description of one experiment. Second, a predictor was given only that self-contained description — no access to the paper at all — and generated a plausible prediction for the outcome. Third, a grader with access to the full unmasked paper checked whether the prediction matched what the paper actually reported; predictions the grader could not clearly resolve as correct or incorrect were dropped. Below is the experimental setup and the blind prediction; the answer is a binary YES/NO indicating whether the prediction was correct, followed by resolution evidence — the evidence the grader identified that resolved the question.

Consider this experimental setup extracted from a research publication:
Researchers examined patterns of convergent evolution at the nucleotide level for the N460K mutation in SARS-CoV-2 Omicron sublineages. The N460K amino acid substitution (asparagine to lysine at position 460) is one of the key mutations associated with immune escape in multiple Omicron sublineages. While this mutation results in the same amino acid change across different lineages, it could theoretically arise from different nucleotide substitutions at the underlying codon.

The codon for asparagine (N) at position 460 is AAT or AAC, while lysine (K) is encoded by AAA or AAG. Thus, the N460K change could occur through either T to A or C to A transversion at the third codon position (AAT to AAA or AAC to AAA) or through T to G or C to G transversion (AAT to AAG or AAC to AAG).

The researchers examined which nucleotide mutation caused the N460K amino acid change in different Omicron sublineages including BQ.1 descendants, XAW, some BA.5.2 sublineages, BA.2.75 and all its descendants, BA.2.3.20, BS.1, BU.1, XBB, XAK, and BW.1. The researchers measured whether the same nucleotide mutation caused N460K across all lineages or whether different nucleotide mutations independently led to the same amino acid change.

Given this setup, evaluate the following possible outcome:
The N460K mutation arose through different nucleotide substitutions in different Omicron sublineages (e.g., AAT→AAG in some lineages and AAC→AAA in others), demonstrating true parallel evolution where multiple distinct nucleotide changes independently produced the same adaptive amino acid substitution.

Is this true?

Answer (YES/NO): YES